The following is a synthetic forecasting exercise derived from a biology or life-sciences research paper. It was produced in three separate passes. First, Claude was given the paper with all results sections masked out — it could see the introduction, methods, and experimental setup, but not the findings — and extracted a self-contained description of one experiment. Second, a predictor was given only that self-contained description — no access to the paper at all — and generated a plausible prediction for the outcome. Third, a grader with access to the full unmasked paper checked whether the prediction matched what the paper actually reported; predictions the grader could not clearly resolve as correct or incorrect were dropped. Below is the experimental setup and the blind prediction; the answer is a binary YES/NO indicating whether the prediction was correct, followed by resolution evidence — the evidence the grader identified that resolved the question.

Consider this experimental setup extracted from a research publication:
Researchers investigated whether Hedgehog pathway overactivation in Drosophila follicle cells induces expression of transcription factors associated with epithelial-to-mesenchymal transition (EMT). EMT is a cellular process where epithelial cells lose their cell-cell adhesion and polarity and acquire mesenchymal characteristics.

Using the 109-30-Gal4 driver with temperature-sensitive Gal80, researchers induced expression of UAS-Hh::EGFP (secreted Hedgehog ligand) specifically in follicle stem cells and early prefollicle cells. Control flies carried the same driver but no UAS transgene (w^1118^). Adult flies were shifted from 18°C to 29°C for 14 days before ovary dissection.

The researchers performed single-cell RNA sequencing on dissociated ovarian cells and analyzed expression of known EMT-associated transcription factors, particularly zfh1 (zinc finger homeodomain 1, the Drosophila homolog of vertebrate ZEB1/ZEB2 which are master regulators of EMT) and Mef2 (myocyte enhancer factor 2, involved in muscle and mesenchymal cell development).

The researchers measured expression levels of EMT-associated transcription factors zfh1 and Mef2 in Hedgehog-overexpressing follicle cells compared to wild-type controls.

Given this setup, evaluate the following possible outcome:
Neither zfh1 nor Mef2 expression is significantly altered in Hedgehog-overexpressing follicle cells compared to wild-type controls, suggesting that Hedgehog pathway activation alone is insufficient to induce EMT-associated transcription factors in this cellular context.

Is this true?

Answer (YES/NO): NO